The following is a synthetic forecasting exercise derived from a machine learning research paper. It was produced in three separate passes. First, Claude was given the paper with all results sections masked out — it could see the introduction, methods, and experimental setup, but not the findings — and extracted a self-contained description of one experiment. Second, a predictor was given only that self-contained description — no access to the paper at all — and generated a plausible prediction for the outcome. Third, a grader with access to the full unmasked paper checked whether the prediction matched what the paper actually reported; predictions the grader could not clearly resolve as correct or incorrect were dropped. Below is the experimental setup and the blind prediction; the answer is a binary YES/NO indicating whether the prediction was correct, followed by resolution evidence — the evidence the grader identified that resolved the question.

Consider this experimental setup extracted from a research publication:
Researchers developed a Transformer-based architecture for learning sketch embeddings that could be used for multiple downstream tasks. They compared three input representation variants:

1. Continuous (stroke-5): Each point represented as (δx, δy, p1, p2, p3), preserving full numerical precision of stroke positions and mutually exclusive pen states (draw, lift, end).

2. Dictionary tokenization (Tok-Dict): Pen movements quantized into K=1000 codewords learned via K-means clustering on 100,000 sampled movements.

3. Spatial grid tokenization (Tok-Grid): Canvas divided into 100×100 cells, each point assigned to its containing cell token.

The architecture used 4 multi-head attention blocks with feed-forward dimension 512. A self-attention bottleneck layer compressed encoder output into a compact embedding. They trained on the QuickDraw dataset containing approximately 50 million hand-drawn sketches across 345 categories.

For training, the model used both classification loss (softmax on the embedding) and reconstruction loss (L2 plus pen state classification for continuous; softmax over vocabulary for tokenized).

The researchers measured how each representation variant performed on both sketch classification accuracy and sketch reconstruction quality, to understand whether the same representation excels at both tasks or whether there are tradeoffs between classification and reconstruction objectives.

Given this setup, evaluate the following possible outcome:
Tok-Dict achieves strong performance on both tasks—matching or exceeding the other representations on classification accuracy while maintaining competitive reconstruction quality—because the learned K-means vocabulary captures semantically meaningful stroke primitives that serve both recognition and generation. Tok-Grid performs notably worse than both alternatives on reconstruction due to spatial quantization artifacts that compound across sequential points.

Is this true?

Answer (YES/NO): NO